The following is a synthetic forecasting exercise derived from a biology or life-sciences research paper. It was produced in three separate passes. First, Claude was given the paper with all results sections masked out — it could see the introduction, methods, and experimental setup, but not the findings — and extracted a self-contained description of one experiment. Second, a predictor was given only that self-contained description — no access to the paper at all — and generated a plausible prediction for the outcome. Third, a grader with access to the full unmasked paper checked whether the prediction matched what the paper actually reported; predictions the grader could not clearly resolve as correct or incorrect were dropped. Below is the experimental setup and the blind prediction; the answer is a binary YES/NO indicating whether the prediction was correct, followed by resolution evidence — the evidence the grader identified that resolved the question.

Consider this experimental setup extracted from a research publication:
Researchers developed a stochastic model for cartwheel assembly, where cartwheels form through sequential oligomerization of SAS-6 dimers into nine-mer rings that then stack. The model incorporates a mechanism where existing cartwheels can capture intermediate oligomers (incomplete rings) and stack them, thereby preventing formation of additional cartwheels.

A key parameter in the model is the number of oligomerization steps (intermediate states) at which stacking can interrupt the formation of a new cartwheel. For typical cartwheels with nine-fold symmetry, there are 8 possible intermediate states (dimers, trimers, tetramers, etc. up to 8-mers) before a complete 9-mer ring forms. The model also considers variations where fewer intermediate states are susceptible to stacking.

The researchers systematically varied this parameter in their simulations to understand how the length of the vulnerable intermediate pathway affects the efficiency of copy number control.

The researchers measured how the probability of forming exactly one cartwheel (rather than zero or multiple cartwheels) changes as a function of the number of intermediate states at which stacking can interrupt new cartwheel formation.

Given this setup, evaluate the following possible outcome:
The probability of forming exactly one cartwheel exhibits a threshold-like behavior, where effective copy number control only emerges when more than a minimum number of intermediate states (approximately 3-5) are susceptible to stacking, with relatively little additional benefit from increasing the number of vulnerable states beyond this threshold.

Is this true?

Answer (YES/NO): NO